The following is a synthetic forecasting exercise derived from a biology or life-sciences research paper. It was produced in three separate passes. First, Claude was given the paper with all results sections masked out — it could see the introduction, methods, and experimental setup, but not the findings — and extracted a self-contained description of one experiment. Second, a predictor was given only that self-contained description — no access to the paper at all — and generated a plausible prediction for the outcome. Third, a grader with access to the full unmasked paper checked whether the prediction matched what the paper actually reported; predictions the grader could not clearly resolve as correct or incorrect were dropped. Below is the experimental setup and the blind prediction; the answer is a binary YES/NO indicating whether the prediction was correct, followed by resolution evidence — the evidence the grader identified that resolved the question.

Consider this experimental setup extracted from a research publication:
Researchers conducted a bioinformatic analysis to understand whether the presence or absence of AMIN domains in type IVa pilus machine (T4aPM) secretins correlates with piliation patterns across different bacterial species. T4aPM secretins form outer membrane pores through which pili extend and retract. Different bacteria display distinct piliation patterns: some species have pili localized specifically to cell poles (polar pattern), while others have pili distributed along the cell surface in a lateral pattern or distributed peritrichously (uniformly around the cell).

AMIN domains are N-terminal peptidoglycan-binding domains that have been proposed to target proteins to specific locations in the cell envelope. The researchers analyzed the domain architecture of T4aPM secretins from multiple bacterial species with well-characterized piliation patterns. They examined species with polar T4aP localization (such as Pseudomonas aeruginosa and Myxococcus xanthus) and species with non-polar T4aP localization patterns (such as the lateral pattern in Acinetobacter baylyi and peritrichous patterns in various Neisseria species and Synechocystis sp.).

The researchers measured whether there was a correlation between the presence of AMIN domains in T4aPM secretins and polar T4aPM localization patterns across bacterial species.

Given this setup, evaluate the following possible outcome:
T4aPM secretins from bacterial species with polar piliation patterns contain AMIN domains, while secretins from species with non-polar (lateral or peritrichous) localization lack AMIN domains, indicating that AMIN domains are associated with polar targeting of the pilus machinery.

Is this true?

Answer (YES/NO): NO